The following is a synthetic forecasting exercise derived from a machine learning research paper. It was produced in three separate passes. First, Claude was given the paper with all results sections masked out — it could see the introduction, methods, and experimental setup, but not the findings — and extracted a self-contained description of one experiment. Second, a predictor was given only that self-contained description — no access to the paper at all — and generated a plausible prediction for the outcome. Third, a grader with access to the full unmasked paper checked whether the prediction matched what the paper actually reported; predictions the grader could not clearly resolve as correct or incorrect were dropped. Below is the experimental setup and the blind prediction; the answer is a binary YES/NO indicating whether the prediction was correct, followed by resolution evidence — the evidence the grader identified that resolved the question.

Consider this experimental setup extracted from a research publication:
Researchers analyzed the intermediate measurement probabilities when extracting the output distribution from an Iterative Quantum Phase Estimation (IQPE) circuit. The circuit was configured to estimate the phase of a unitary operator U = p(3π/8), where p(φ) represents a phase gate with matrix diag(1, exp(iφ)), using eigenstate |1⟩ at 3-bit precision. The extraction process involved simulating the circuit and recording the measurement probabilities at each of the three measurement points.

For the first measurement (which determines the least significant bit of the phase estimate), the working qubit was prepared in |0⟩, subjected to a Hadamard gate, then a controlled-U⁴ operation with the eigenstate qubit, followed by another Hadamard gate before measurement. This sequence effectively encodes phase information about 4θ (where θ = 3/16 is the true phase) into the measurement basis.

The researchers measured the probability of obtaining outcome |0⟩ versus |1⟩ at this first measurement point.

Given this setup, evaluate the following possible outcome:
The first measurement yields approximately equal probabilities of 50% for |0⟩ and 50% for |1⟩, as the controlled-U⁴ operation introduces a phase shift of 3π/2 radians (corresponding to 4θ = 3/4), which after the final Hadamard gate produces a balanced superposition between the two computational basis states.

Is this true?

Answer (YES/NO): YES